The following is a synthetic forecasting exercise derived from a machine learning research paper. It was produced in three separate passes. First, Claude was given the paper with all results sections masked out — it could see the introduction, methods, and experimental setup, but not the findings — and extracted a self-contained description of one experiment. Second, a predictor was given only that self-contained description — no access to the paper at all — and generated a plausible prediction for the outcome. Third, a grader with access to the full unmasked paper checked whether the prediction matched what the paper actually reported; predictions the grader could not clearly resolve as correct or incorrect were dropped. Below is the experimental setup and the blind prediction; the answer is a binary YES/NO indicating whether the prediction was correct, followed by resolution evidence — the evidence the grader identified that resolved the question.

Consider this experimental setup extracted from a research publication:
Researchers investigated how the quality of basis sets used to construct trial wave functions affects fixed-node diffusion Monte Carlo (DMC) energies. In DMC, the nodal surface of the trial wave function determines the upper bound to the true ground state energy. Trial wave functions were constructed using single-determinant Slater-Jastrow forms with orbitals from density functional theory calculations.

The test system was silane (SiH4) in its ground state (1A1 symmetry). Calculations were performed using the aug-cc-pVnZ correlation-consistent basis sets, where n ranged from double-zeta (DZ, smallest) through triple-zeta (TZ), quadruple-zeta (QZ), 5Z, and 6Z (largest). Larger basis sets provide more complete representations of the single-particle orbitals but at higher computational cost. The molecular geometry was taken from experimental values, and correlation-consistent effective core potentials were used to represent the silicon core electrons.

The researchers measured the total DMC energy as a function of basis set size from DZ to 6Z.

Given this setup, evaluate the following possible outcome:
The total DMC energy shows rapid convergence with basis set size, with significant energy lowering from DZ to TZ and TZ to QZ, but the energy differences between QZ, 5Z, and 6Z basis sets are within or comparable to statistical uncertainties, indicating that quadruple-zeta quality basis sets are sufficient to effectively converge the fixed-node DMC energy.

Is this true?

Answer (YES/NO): YES